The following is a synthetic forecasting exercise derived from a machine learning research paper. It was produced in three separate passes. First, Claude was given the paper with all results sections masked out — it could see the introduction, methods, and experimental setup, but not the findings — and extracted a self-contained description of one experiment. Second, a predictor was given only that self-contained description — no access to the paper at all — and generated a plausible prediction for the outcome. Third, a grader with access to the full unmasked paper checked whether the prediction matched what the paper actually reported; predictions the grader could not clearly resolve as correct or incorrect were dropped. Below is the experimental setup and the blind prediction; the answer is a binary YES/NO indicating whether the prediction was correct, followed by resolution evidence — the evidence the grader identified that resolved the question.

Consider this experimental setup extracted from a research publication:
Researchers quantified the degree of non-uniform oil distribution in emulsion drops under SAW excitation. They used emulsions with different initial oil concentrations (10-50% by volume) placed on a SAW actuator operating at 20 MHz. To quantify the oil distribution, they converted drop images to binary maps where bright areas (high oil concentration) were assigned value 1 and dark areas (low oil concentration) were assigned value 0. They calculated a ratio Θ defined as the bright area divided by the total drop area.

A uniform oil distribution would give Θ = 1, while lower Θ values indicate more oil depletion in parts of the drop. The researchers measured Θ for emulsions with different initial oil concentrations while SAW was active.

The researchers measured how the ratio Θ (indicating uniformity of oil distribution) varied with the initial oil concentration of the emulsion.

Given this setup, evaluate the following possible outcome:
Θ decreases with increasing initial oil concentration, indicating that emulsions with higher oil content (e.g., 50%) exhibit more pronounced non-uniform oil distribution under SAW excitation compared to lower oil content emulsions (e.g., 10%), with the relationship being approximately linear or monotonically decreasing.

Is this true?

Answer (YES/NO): YES